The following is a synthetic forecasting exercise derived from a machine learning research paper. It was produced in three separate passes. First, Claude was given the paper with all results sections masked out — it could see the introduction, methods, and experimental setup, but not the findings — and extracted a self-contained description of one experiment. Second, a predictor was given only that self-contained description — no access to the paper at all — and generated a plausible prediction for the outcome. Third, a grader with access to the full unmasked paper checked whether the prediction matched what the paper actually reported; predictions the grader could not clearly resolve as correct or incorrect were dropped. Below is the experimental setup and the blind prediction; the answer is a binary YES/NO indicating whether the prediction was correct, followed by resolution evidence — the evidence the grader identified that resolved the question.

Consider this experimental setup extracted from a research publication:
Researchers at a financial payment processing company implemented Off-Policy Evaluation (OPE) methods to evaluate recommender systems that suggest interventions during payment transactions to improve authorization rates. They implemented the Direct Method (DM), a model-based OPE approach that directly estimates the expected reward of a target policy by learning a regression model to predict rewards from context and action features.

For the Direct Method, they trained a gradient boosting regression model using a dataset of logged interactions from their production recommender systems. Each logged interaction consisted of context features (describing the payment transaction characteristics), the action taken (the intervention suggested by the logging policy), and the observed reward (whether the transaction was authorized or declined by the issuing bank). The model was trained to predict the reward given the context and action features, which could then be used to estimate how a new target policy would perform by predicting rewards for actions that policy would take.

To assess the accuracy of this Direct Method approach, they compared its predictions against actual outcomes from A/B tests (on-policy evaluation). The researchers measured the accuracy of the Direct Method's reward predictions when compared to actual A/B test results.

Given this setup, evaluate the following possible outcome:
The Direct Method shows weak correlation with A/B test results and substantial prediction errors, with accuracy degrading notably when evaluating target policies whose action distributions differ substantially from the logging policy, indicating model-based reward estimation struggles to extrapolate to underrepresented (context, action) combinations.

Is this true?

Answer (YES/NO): NO